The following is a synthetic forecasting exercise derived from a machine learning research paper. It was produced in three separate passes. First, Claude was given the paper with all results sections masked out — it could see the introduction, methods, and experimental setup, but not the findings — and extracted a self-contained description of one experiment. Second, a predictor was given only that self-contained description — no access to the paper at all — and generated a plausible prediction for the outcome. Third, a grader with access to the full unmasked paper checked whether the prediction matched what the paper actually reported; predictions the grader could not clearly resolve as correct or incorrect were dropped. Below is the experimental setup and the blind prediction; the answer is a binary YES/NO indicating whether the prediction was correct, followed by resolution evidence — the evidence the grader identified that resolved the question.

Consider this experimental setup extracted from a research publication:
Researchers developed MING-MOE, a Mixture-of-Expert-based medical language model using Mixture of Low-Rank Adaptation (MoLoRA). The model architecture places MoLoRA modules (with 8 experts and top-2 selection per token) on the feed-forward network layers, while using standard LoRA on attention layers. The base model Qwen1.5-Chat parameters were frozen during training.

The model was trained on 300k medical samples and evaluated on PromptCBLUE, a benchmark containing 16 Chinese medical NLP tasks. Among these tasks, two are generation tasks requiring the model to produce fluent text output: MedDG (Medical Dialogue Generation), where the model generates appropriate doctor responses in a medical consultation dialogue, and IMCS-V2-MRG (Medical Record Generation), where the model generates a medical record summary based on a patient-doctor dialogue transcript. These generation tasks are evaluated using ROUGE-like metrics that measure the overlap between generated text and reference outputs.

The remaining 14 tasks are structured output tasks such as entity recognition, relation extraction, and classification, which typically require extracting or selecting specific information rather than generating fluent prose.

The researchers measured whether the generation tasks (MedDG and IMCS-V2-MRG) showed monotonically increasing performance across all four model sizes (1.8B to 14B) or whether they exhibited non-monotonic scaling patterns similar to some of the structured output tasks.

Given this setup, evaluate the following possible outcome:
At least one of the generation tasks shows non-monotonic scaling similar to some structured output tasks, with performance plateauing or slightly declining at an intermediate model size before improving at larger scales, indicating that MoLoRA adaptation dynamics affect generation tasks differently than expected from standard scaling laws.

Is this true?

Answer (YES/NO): NO